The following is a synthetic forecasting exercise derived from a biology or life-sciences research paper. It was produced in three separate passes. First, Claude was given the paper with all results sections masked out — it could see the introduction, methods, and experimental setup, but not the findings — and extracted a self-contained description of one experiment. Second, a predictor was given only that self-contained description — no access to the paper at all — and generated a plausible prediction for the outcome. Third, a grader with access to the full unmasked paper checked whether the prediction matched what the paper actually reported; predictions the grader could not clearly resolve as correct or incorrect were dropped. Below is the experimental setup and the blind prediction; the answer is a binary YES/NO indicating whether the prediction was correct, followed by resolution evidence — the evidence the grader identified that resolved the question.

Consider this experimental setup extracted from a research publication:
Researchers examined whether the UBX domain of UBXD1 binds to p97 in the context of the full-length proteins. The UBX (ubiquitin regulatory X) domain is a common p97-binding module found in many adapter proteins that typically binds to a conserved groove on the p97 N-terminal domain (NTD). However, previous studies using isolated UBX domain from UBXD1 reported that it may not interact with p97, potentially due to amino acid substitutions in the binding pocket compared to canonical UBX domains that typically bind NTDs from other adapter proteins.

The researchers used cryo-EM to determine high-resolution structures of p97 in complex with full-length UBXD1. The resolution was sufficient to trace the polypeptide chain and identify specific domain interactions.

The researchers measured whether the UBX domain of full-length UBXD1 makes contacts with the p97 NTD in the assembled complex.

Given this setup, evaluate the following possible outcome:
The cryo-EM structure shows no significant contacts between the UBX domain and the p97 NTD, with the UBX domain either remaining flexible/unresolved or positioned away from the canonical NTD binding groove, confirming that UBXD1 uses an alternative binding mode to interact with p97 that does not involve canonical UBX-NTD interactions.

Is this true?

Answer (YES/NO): NO